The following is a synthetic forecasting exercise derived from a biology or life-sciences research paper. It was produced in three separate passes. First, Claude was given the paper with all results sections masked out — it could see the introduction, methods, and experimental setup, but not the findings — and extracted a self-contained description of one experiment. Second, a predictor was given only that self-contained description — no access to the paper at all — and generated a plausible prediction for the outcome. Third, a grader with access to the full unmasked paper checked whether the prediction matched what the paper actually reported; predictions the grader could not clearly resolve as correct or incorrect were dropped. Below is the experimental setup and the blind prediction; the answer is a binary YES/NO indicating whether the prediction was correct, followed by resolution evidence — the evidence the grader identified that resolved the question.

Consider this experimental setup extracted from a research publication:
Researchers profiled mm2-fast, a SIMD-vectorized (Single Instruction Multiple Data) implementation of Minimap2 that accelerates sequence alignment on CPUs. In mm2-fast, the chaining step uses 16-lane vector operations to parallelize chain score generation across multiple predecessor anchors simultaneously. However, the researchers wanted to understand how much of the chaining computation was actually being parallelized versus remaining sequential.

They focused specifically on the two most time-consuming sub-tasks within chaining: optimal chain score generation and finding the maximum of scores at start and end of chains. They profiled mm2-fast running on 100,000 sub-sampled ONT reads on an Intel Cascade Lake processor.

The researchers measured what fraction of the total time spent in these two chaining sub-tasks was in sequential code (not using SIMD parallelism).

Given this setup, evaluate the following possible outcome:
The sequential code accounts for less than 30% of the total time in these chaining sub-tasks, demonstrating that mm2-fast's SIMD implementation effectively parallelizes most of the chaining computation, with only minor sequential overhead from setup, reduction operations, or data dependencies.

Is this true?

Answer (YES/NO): NO